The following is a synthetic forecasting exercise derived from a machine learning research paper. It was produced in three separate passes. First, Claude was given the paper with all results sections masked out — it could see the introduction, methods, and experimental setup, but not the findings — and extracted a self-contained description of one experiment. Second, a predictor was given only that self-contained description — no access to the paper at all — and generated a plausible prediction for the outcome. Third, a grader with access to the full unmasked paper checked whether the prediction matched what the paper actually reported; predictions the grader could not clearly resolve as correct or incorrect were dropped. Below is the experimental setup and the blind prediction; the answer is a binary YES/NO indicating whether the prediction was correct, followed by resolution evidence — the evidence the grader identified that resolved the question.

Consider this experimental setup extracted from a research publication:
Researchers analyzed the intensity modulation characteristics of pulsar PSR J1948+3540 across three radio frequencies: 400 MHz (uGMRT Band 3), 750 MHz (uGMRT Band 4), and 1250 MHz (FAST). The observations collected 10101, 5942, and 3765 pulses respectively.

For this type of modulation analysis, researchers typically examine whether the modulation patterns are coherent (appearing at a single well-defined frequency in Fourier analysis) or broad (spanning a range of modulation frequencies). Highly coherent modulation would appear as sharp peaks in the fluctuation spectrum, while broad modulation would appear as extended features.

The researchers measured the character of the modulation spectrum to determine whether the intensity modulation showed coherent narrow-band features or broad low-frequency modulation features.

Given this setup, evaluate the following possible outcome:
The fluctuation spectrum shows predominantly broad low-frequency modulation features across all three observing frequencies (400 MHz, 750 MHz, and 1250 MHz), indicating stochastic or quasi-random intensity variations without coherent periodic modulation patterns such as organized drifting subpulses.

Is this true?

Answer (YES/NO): YES